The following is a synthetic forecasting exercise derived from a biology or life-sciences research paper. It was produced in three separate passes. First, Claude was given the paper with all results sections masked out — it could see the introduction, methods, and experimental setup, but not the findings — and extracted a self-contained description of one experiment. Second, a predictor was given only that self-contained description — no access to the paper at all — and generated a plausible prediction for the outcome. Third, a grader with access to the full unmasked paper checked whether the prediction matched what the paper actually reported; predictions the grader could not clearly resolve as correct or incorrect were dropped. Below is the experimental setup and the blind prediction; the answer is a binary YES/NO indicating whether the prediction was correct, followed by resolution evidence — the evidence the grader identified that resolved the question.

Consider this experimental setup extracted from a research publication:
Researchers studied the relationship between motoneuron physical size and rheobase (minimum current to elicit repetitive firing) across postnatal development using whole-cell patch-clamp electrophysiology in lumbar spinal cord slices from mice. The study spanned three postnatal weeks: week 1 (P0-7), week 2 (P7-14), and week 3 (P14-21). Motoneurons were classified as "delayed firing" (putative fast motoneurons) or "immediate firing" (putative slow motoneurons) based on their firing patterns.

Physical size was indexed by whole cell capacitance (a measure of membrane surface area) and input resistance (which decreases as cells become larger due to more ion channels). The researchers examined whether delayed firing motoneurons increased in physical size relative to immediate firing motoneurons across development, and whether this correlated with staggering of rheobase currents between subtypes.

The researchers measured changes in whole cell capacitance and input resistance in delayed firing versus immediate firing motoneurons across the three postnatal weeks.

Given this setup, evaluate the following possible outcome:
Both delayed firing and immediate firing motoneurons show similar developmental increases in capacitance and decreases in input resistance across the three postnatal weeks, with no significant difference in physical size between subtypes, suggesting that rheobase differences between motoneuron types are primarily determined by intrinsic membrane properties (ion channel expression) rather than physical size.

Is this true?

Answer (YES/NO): NO